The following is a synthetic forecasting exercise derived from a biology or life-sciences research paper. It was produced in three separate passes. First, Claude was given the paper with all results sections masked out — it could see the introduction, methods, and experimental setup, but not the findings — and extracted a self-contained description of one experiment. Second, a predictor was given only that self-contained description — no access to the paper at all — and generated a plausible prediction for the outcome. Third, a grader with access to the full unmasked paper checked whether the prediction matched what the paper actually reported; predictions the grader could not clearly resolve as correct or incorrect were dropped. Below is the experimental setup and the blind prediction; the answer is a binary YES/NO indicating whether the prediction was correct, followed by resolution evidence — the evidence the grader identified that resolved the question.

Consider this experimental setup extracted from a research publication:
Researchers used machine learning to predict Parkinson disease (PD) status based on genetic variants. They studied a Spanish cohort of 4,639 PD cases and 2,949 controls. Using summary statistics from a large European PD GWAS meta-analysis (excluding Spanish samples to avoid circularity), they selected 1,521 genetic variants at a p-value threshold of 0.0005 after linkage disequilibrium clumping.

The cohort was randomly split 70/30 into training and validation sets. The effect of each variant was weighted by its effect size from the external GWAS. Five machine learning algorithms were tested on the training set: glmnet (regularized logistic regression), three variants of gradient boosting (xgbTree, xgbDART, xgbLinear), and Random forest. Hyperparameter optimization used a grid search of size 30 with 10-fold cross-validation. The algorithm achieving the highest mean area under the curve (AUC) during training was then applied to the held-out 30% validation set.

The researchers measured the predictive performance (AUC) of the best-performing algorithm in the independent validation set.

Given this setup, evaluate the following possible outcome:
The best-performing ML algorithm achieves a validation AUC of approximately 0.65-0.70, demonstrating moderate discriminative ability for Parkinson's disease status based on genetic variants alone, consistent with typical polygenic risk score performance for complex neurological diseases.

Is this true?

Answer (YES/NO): NO